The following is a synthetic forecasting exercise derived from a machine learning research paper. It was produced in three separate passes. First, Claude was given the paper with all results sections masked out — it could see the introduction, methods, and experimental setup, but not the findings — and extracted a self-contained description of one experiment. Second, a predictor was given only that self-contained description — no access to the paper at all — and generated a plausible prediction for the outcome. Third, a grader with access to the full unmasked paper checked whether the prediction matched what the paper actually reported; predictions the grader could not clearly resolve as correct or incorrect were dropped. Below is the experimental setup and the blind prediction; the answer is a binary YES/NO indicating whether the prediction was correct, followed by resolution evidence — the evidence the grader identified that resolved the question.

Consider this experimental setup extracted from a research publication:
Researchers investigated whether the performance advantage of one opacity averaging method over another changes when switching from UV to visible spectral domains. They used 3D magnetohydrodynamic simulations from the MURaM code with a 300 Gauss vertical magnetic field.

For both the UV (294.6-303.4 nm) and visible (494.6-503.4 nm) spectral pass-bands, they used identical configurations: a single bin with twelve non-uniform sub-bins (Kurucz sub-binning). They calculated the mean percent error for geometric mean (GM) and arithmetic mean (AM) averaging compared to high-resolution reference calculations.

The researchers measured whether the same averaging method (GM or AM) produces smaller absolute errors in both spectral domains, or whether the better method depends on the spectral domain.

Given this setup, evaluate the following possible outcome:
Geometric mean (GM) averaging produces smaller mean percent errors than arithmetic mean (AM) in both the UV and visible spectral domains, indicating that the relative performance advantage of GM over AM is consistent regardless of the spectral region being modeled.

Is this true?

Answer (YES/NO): NO